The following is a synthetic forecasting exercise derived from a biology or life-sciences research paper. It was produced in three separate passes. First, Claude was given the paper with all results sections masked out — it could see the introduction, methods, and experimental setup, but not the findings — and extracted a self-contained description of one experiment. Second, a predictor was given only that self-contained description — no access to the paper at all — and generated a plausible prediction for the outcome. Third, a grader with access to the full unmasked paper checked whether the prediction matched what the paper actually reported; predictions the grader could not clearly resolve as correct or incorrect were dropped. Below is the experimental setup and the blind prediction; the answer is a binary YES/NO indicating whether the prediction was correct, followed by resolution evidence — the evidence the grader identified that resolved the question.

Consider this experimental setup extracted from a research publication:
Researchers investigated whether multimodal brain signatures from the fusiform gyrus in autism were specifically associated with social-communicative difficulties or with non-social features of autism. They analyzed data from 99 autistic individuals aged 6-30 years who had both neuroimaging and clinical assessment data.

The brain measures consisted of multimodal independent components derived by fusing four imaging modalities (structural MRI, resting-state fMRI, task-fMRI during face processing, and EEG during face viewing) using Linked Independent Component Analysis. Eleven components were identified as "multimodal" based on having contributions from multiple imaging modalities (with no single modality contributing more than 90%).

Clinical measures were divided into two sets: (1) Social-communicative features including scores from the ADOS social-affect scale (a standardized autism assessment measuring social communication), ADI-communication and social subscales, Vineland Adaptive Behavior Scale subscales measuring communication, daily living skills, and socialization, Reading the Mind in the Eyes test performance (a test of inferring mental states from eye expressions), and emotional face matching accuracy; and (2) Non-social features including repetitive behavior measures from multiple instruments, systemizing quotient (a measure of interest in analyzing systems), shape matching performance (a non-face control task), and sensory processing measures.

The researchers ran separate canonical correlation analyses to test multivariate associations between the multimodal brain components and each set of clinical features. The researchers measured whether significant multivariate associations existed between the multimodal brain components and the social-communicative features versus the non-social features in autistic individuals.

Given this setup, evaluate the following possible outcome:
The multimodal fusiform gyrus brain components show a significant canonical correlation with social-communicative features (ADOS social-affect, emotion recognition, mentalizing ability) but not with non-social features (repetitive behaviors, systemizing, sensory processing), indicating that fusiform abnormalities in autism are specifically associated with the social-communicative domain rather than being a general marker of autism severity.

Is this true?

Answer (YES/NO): YES